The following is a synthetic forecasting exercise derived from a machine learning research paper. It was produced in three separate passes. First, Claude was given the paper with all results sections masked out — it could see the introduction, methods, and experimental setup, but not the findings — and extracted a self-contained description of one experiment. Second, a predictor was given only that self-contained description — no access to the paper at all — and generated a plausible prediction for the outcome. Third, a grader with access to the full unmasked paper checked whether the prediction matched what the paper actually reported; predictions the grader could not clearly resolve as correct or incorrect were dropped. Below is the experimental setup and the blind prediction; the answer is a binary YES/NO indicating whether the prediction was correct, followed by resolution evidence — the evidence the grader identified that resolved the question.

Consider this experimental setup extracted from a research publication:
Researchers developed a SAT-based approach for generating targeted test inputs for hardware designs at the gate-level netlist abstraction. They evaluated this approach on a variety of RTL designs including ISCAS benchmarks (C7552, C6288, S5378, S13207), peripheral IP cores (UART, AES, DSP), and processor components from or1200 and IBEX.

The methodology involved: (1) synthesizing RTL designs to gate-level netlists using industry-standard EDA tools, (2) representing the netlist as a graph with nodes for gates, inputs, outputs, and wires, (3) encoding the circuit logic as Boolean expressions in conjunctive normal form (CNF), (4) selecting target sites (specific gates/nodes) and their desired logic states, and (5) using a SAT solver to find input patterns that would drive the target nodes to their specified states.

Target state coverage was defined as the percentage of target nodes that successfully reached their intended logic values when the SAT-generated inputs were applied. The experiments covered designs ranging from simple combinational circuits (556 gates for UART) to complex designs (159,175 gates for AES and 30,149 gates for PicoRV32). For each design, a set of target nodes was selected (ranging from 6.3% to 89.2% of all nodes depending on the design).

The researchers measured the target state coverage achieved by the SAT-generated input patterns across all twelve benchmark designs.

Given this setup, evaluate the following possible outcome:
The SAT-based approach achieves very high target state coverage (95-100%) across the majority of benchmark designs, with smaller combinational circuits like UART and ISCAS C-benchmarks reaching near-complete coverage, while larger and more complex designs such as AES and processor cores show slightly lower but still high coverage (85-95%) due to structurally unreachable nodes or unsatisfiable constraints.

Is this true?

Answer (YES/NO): NO